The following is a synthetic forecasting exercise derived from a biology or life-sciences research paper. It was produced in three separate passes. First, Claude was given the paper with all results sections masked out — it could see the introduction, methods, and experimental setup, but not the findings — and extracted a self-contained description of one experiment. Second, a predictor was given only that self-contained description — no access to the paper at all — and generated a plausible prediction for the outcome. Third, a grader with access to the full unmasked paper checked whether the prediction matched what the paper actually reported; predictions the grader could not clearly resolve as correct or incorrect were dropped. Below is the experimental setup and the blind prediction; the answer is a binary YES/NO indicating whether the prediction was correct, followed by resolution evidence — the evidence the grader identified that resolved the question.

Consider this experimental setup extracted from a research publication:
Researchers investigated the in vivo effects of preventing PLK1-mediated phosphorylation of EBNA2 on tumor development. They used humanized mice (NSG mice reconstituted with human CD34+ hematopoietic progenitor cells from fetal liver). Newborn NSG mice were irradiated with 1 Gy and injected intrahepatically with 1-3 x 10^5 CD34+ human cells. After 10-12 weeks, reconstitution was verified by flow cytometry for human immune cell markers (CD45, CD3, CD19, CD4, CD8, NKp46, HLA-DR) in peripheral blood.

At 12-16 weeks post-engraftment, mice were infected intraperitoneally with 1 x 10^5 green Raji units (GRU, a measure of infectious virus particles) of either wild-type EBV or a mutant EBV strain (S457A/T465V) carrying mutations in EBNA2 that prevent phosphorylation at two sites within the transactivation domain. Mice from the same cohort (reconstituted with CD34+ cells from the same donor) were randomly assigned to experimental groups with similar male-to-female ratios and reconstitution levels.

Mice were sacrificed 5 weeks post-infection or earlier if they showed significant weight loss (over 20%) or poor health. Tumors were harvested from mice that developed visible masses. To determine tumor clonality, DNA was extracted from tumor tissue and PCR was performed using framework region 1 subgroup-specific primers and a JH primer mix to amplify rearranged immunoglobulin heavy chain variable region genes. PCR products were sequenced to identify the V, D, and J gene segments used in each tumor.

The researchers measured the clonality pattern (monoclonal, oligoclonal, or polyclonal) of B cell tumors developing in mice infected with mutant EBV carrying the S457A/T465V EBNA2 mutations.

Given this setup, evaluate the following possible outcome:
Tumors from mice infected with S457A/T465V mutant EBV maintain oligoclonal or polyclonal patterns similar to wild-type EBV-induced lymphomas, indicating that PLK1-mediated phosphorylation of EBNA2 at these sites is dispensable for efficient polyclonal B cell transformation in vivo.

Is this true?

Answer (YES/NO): NO